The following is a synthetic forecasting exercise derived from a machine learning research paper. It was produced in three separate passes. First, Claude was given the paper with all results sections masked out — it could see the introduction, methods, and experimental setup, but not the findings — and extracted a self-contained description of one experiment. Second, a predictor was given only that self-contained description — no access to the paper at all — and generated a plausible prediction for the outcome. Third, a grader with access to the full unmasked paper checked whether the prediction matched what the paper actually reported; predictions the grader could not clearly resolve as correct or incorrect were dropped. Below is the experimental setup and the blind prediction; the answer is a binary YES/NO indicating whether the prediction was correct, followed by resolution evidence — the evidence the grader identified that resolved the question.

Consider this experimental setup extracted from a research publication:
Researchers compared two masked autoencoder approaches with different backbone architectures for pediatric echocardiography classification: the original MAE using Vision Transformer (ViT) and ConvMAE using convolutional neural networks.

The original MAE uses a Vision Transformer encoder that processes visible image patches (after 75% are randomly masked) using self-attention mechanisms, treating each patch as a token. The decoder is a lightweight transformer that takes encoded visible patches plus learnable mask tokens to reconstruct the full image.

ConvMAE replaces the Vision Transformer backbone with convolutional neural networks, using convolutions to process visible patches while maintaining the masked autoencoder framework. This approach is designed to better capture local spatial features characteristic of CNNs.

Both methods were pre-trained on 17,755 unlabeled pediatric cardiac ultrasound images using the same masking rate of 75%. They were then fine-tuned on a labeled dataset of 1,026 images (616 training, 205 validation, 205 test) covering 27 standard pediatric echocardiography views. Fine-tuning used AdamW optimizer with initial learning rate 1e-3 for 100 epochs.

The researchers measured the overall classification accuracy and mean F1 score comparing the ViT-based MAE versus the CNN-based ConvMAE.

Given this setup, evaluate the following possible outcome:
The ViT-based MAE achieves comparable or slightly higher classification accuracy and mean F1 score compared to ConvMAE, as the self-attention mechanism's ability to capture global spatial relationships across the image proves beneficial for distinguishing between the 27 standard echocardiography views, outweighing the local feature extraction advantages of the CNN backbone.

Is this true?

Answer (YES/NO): NO